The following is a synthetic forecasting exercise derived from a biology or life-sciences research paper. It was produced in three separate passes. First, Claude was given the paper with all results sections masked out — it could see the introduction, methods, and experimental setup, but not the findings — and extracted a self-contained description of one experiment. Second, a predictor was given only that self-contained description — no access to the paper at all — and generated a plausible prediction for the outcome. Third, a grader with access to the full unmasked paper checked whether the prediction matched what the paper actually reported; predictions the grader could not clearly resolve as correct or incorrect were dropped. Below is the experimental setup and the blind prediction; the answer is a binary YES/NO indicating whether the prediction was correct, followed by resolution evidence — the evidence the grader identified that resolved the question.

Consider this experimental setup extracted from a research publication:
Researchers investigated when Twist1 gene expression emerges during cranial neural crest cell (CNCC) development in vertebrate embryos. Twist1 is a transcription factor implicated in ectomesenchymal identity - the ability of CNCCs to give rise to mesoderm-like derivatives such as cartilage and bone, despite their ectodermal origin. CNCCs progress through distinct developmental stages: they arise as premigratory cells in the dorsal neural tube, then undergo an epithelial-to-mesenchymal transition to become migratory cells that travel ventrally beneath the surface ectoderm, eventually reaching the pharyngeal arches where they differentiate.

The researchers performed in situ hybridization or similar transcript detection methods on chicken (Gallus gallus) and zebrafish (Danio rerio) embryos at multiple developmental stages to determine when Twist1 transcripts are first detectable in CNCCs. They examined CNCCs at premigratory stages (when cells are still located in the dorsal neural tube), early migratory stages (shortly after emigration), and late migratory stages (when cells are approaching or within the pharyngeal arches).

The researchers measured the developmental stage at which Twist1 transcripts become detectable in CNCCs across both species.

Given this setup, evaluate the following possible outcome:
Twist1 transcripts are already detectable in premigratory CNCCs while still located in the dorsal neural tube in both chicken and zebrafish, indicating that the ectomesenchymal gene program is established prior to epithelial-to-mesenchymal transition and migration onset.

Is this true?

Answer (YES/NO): NO